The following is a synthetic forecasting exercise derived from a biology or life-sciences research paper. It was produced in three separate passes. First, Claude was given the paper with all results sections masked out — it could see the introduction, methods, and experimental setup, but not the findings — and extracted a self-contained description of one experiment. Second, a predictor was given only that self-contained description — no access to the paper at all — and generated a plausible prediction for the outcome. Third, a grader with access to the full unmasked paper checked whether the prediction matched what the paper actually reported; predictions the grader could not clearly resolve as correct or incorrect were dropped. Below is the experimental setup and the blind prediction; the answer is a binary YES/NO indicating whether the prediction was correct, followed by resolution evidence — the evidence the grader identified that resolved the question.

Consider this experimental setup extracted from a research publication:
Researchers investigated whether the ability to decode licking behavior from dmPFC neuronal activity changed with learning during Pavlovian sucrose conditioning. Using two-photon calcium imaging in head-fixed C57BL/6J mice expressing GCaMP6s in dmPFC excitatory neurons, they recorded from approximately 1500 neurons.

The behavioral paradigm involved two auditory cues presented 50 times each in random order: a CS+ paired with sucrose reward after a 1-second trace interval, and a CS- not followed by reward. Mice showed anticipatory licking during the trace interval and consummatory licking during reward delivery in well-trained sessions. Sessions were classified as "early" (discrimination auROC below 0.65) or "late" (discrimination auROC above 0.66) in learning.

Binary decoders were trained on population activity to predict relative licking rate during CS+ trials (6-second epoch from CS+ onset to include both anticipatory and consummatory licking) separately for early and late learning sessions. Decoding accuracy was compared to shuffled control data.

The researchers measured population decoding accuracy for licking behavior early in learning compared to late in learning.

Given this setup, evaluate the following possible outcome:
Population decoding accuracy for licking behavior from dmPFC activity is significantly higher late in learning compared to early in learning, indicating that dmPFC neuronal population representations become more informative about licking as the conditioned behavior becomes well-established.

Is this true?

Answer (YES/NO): YES